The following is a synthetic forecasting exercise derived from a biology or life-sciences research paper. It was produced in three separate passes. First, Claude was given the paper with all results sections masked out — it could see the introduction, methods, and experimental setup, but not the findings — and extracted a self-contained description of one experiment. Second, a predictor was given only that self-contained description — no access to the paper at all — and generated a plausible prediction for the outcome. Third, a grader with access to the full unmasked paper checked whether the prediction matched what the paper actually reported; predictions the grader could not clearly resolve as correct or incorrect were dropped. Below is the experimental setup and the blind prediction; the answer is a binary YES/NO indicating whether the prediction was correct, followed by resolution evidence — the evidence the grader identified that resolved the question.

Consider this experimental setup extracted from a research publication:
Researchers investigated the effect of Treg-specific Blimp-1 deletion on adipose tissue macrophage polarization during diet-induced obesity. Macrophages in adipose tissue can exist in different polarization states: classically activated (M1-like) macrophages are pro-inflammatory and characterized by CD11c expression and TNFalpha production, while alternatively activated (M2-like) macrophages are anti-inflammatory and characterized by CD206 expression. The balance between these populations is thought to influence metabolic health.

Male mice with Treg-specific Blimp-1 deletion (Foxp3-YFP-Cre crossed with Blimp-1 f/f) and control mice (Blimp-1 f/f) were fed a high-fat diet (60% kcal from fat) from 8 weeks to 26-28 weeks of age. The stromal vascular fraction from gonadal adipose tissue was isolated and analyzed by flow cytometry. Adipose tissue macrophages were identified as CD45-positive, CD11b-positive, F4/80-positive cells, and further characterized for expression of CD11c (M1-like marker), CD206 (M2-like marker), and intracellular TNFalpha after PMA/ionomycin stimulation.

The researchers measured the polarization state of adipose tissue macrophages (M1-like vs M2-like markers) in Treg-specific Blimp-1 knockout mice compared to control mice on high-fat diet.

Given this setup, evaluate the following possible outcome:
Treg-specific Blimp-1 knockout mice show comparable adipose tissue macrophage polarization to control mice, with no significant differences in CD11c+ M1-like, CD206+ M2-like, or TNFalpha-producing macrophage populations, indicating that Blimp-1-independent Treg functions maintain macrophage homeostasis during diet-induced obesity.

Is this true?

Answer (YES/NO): YES